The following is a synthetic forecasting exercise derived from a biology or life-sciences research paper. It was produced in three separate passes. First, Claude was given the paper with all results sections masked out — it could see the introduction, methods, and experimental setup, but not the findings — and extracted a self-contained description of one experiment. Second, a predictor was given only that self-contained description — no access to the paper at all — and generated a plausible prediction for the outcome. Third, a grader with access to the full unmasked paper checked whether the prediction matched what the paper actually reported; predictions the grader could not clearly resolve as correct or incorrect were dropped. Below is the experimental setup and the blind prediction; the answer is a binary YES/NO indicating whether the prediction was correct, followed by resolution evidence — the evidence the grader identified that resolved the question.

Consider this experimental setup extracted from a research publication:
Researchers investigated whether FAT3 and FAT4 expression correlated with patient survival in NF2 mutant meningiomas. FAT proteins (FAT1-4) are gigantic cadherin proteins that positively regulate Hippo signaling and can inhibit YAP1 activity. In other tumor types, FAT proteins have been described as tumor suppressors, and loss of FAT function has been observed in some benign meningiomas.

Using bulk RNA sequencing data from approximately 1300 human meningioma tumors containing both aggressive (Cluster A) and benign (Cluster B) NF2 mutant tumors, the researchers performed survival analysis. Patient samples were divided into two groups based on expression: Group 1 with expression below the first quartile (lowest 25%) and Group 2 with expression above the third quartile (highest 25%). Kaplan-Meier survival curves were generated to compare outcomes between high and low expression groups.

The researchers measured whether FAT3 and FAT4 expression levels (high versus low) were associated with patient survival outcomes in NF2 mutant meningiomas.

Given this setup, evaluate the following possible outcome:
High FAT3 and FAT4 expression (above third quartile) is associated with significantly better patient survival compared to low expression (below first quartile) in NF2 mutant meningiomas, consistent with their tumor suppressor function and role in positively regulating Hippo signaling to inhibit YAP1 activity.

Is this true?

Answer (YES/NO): NO